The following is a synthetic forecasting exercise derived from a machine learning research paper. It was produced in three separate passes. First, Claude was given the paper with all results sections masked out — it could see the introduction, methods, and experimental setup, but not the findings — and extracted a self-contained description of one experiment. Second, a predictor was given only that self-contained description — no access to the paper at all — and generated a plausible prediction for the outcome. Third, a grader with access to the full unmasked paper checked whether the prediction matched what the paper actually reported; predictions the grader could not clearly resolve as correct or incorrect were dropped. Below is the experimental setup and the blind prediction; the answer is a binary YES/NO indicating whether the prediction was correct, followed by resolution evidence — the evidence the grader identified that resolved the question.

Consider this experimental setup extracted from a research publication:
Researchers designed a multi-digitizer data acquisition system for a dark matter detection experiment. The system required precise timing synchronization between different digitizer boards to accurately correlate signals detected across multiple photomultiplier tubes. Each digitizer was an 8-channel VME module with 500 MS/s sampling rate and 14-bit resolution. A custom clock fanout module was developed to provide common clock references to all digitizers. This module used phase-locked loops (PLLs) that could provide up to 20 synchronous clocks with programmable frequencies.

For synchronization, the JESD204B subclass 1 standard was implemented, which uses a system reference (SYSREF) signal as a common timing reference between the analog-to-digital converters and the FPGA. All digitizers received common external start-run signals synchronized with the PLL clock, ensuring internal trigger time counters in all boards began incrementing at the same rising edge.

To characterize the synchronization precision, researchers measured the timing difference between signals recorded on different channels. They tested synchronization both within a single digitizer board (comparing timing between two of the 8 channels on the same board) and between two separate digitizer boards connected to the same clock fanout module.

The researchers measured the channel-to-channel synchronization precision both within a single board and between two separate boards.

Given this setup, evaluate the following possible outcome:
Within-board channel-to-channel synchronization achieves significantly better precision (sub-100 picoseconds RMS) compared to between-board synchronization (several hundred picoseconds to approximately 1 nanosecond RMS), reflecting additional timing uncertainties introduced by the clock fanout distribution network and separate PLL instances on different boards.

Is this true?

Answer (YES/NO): NO